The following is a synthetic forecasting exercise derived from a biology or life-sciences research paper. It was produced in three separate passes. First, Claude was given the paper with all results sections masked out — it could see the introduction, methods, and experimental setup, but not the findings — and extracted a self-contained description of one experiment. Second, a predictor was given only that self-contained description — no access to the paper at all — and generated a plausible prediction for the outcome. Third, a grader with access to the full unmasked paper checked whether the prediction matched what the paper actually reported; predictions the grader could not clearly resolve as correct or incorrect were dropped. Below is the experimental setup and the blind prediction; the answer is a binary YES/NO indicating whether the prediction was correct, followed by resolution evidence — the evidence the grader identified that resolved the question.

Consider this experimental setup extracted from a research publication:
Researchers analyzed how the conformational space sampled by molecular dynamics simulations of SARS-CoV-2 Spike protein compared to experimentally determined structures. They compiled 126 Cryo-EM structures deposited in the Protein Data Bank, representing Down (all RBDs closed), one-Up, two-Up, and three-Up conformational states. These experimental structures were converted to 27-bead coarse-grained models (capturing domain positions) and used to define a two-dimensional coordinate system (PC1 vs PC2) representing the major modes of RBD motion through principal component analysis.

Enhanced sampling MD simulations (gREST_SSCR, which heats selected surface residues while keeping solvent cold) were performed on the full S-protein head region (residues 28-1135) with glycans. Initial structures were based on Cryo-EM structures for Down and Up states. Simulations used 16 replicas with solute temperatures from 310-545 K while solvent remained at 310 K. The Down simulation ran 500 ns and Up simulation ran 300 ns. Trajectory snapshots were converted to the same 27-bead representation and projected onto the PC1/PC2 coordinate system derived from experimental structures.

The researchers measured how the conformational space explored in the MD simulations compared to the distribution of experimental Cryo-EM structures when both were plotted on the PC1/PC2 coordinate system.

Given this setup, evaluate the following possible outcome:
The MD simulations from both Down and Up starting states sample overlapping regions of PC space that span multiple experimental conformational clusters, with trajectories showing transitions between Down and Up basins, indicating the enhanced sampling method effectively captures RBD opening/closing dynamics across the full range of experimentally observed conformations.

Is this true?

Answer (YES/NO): NO